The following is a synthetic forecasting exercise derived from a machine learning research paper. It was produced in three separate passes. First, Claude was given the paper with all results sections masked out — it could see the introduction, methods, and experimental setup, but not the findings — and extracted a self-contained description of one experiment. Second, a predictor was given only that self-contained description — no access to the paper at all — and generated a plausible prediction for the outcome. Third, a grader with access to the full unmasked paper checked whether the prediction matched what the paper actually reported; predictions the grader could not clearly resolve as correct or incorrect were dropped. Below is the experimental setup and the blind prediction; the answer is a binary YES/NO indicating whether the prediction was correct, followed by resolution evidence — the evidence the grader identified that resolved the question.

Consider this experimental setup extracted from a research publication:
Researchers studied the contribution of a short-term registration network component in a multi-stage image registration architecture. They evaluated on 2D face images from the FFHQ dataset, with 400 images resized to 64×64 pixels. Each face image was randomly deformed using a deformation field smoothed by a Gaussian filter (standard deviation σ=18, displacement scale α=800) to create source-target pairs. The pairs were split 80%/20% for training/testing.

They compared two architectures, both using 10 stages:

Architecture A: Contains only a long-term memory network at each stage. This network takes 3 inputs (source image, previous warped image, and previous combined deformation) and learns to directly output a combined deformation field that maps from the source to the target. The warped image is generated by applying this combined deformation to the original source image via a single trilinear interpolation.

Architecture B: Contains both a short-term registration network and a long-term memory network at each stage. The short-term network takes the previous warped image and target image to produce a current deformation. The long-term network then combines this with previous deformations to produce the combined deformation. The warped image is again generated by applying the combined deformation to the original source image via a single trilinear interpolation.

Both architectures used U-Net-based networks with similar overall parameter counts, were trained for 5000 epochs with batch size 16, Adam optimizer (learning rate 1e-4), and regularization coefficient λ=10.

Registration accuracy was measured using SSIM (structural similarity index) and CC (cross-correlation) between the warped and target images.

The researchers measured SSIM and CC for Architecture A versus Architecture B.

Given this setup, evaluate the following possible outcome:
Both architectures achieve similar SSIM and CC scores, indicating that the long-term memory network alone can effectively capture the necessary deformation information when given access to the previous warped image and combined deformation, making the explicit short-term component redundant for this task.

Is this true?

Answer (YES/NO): NO